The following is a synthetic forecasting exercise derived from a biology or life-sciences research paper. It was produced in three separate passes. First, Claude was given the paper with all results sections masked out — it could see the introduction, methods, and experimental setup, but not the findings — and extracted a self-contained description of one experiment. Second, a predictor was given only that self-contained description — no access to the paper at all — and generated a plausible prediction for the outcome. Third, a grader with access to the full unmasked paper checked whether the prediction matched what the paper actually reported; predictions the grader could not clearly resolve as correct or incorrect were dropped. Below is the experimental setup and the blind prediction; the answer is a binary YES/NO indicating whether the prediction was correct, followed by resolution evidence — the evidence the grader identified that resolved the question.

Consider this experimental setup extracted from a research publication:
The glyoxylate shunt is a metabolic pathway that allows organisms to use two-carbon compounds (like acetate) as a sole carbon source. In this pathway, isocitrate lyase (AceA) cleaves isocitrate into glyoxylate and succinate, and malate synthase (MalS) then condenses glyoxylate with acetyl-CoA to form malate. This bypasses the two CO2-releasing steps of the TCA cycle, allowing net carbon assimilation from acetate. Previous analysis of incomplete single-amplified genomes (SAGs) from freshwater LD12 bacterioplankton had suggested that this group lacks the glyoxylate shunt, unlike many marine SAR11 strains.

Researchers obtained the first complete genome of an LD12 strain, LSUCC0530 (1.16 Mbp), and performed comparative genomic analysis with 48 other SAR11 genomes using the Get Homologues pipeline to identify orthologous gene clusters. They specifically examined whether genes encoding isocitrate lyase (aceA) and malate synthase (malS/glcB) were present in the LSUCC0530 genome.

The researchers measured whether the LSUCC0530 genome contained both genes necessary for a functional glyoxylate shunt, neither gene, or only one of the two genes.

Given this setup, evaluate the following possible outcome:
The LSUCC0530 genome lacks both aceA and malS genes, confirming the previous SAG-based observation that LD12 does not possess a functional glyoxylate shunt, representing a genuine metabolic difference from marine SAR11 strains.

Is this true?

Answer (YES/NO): NO